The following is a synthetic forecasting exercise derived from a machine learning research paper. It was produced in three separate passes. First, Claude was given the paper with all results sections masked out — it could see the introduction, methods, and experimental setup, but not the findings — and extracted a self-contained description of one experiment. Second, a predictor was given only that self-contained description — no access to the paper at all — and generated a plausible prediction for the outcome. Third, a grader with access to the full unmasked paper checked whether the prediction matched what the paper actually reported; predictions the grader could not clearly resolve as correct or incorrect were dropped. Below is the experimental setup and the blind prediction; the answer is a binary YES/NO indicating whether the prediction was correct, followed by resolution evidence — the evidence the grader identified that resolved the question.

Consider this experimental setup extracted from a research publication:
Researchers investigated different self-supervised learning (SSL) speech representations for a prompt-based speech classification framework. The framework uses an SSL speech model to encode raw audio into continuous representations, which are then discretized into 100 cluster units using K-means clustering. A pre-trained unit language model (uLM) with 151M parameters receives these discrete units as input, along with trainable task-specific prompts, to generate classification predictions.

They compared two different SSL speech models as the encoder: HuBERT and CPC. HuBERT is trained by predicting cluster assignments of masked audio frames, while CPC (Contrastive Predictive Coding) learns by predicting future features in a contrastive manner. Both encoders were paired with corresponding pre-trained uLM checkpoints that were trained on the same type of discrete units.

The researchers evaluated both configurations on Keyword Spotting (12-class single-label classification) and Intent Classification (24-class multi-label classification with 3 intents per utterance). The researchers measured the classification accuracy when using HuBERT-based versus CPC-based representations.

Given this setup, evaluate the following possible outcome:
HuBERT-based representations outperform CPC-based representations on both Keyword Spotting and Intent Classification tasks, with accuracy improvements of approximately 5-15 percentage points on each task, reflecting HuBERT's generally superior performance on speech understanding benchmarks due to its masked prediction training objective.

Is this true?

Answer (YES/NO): NO